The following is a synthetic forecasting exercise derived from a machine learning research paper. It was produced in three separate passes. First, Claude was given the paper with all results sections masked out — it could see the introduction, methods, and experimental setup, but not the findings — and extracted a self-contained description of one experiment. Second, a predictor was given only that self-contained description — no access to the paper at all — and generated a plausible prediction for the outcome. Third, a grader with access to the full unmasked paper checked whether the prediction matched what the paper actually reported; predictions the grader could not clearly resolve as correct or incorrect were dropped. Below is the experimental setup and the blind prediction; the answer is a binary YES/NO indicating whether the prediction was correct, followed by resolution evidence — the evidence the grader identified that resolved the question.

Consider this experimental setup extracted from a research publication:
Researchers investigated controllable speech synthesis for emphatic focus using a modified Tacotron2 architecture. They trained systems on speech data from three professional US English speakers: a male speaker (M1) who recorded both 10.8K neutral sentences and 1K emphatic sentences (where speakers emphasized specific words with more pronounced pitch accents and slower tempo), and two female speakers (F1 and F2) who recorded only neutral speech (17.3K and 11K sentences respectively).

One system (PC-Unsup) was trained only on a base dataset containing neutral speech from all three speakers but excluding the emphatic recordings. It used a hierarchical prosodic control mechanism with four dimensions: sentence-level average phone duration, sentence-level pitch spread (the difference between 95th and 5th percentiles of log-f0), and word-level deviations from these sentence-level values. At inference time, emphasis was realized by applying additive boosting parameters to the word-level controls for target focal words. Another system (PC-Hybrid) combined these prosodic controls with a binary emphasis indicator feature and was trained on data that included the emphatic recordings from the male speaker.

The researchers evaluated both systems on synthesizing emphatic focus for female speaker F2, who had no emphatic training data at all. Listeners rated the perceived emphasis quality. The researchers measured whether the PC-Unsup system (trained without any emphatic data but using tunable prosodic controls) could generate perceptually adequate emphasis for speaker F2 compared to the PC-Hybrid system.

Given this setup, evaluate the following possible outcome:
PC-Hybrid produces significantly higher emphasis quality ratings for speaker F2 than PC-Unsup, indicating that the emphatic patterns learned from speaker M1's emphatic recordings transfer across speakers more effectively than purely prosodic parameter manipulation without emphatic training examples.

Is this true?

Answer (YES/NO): YES